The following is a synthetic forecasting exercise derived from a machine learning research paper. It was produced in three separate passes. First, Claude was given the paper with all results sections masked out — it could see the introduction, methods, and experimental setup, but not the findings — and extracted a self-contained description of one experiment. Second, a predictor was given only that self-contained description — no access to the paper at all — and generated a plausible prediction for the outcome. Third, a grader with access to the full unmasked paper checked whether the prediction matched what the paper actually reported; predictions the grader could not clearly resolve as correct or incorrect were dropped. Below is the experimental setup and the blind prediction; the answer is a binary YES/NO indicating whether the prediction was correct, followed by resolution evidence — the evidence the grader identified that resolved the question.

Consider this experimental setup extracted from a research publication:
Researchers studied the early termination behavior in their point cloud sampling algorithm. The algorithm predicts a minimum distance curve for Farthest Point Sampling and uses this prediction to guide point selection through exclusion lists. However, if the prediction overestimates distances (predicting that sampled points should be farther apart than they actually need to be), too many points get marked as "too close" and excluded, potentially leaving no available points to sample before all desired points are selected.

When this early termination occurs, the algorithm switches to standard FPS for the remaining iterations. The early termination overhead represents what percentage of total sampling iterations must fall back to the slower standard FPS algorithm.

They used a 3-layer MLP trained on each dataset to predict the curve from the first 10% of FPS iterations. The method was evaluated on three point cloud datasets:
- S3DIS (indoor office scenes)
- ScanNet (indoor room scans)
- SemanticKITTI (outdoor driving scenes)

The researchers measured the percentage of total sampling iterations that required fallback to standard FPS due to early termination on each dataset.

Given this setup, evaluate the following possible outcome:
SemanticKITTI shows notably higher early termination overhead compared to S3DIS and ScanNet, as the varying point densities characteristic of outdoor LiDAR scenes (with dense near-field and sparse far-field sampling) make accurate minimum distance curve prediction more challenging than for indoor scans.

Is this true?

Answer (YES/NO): NO